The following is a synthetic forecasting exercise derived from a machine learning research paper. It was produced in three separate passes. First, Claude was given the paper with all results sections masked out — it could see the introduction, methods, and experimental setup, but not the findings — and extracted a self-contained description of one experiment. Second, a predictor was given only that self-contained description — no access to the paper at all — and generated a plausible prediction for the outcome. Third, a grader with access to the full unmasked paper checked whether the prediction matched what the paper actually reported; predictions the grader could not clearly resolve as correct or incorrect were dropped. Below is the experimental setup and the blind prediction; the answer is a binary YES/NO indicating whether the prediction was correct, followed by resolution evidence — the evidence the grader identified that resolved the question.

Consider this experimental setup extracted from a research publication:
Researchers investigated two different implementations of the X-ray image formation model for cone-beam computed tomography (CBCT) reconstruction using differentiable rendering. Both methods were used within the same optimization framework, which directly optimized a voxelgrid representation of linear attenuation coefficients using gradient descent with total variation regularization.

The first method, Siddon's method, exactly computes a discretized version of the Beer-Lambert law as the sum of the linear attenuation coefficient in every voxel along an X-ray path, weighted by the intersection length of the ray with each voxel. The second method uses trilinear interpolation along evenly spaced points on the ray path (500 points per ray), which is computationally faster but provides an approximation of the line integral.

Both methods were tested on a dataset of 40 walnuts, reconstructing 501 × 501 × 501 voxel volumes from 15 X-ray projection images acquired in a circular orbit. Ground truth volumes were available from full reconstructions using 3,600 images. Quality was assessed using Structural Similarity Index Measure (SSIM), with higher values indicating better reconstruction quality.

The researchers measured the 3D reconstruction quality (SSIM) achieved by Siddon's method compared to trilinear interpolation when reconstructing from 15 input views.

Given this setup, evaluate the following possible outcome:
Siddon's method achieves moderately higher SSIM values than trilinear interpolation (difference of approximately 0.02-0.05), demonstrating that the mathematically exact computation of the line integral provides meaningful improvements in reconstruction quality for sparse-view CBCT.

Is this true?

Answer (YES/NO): NO